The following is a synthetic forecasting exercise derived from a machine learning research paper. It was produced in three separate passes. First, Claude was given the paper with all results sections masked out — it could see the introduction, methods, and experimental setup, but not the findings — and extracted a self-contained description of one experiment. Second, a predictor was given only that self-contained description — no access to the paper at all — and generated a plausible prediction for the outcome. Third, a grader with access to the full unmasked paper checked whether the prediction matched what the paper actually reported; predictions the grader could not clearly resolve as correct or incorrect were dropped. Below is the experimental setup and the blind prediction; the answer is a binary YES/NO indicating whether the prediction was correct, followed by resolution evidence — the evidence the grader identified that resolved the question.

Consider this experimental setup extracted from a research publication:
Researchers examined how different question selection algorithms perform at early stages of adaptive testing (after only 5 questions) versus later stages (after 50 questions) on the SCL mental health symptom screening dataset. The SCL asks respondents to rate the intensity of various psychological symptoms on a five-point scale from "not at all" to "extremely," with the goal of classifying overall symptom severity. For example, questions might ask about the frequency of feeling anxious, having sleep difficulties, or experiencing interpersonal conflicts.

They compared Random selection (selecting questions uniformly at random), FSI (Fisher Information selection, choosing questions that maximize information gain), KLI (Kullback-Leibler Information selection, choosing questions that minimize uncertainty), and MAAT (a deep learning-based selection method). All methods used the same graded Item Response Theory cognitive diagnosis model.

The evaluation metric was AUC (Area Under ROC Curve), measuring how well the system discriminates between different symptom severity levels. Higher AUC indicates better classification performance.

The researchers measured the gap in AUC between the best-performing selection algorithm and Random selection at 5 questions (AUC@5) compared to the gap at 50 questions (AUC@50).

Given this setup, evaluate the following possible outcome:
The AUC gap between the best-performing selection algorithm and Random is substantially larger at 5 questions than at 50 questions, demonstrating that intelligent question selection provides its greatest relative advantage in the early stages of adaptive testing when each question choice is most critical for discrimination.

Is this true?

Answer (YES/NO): YES